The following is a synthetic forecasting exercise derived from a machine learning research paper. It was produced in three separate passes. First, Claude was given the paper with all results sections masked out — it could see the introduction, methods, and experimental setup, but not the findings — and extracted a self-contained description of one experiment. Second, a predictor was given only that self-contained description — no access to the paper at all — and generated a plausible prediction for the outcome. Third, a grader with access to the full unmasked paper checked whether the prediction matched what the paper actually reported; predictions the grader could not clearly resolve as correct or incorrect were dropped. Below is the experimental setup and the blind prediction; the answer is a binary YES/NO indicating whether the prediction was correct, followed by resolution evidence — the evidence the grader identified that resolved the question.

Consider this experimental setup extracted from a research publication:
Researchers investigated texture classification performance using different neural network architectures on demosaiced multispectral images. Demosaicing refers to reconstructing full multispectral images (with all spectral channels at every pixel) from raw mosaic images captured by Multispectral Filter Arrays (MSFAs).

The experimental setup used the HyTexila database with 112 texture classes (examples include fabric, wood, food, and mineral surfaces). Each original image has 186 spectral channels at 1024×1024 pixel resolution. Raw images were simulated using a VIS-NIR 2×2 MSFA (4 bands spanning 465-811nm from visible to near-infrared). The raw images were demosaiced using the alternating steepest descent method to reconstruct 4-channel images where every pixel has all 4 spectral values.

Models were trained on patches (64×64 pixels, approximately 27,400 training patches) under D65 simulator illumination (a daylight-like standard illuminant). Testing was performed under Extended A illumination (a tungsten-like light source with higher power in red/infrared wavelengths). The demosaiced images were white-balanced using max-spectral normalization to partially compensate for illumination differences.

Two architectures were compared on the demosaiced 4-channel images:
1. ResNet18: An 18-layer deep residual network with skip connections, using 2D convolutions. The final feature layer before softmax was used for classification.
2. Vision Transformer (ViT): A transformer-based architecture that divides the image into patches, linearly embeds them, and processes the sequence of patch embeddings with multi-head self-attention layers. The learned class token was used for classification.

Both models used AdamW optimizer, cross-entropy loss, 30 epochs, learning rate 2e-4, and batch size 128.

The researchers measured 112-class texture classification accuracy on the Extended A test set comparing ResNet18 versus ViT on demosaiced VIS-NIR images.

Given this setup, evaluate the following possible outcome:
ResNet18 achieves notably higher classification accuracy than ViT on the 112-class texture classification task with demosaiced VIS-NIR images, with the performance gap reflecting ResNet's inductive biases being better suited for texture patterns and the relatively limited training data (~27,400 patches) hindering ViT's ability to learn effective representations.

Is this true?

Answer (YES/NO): NO